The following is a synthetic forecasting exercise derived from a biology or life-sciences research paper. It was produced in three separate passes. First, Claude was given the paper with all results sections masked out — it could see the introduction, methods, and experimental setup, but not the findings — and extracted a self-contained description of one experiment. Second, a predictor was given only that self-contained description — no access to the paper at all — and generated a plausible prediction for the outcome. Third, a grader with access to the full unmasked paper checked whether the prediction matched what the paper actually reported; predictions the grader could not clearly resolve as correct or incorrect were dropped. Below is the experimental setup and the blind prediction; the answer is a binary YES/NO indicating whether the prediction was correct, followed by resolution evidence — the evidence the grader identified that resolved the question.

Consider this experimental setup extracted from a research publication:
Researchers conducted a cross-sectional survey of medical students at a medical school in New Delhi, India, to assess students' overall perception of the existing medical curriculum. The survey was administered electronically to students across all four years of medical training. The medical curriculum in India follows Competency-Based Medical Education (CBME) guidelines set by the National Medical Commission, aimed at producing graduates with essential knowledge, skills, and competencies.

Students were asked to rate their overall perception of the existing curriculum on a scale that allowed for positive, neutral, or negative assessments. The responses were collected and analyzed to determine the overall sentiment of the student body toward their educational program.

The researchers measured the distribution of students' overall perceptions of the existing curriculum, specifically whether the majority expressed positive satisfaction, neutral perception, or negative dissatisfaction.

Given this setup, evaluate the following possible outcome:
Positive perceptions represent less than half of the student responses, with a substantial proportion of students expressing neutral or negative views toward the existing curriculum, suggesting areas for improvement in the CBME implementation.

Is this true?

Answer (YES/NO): YES